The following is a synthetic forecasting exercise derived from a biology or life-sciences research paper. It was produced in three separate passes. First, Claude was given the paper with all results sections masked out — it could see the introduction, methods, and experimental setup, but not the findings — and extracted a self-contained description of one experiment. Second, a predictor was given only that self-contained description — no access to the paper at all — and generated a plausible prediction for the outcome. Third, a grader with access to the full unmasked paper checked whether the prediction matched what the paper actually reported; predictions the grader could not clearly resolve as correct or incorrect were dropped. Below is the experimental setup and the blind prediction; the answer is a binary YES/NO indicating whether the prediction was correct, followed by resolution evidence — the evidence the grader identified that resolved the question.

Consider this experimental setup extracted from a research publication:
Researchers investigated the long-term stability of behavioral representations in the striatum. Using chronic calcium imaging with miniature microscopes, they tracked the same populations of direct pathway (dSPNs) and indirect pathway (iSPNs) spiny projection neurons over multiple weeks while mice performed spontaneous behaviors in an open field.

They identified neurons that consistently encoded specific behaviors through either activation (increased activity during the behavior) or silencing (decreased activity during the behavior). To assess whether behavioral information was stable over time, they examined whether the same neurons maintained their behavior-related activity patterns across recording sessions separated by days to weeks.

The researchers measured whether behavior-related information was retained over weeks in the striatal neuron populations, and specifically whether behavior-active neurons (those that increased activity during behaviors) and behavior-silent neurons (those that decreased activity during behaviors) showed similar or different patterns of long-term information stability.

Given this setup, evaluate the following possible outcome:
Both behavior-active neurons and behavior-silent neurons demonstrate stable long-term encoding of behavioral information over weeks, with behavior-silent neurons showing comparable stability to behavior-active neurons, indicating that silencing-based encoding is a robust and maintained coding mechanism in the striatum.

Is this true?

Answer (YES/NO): NO